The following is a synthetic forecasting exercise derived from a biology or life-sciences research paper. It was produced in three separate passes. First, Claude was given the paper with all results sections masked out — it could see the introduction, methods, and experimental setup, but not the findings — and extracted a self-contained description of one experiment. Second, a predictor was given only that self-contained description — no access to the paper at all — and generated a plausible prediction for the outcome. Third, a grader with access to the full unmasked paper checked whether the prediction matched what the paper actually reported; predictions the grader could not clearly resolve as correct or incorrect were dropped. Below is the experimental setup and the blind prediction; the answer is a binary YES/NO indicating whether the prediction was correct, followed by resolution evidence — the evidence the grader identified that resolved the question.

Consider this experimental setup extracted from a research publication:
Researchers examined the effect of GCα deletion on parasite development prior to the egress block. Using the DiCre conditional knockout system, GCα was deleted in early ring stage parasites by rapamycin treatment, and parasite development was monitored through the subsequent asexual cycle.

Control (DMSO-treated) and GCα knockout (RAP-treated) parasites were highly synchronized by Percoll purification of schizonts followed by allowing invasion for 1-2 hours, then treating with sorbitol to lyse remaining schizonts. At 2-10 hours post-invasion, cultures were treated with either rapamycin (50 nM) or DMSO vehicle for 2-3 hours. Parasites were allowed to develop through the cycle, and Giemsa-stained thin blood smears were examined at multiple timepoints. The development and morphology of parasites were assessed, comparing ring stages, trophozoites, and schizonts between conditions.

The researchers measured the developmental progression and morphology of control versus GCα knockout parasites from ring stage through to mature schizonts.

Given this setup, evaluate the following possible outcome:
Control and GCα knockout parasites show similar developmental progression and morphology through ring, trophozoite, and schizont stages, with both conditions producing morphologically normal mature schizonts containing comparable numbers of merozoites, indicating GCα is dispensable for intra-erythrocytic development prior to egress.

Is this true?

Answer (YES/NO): YES